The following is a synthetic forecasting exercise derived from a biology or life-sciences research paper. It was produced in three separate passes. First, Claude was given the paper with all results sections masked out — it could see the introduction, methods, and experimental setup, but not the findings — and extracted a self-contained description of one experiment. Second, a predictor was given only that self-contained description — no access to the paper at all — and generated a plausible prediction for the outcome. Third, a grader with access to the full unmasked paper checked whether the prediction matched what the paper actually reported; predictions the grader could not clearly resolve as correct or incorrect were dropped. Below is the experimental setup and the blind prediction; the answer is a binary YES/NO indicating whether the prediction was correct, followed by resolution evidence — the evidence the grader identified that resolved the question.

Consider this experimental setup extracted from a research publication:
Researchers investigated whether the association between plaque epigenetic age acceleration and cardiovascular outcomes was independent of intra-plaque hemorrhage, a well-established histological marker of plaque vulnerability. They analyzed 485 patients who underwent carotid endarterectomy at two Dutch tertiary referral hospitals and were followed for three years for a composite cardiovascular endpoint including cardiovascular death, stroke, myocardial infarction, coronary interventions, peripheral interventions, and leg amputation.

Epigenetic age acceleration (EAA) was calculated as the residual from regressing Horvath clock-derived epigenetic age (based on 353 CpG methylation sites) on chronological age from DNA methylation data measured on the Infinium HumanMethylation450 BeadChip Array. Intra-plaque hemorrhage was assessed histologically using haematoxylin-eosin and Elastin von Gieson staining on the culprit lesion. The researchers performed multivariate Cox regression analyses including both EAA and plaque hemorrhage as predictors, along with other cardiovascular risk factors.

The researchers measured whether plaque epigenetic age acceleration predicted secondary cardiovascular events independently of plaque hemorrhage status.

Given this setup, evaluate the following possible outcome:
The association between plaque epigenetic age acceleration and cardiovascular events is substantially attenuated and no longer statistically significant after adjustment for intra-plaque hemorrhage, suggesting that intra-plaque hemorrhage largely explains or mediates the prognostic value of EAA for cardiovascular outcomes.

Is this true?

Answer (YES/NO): NO